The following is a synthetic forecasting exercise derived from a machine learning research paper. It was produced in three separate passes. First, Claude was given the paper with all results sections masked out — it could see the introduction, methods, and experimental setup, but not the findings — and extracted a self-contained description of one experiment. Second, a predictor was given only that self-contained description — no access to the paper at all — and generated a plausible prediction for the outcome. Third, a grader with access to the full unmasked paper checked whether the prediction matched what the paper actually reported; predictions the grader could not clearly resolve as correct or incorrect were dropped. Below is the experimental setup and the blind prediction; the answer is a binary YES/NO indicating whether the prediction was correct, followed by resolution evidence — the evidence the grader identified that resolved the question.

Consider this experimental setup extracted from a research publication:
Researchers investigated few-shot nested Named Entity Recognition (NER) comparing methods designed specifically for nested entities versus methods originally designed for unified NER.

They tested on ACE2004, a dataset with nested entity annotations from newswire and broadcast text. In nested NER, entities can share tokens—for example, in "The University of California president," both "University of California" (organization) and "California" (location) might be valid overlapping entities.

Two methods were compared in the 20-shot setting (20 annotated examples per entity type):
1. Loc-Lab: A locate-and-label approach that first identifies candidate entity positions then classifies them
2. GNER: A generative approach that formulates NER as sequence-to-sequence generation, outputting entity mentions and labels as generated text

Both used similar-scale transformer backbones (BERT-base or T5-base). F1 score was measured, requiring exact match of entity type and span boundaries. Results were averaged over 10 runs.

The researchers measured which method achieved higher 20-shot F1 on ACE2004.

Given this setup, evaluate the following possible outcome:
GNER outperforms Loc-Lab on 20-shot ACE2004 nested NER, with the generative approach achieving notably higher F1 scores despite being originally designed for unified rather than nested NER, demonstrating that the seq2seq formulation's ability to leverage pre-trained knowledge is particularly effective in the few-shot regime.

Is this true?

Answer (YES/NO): NO